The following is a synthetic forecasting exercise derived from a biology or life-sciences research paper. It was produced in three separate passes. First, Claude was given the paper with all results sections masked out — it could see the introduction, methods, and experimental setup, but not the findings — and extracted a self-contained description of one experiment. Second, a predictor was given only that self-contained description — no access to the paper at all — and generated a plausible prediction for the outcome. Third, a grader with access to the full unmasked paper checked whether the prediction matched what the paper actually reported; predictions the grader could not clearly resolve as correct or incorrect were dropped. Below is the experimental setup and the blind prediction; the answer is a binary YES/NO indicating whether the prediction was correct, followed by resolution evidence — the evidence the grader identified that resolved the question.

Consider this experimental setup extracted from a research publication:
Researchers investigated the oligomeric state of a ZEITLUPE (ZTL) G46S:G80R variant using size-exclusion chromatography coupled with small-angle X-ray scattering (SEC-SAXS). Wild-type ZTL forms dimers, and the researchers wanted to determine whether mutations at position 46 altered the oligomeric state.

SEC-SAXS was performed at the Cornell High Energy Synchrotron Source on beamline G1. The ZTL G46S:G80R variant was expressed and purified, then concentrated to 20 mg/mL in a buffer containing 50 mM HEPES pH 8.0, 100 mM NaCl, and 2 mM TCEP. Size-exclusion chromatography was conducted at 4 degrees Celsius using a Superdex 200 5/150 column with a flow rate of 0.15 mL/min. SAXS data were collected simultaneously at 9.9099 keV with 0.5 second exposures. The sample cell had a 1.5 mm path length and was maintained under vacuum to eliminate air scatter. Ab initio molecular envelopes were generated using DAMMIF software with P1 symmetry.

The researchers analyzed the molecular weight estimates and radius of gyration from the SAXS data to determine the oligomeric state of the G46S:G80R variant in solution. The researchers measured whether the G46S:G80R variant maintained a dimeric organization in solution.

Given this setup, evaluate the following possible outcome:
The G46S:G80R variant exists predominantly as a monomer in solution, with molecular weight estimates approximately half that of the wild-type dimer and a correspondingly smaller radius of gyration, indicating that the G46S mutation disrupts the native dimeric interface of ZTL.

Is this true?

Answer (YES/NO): NO